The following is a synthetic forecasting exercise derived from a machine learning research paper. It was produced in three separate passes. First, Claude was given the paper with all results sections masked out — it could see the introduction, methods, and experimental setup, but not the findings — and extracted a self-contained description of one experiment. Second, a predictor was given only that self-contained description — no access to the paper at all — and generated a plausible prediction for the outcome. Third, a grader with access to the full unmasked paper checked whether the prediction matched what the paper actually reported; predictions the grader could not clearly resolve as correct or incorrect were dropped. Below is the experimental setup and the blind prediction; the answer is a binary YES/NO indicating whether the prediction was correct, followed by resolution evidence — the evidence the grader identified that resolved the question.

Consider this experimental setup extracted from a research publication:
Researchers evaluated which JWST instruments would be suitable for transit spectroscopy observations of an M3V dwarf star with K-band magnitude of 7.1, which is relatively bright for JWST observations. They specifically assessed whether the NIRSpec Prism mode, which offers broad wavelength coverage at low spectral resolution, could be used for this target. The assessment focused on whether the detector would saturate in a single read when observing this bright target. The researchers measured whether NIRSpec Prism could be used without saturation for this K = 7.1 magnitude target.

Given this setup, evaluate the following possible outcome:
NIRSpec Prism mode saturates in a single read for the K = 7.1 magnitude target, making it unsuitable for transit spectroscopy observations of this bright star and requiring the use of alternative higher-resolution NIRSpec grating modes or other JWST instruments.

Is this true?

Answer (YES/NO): YES